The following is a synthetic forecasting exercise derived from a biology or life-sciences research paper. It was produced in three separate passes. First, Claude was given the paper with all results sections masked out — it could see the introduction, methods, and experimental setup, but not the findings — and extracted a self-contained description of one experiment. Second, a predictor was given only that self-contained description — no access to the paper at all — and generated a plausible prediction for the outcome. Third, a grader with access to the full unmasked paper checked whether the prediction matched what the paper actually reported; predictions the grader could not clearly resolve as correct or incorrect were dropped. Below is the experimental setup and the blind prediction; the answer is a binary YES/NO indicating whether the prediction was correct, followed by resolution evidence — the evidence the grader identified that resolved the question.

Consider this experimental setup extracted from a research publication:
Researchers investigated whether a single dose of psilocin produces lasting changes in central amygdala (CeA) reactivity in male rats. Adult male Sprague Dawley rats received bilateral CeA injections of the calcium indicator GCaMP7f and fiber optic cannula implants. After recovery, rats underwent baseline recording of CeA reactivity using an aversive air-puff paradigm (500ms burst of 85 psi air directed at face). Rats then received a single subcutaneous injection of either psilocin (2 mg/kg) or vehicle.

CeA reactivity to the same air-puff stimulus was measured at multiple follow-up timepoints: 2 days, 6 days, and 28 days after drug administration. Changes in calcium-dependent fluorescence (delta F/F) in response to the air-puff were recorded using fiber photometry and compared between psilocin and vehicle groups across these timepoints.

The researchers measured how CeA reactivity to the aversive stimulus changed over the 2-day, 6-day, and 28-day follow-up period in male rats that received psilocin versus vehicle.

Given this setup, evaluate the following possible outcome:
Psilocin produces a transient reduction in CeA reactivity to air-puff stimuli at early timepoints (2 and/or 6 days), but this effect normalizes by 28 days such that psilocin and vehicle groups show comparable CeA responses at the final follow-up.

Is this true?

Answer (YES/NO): NO